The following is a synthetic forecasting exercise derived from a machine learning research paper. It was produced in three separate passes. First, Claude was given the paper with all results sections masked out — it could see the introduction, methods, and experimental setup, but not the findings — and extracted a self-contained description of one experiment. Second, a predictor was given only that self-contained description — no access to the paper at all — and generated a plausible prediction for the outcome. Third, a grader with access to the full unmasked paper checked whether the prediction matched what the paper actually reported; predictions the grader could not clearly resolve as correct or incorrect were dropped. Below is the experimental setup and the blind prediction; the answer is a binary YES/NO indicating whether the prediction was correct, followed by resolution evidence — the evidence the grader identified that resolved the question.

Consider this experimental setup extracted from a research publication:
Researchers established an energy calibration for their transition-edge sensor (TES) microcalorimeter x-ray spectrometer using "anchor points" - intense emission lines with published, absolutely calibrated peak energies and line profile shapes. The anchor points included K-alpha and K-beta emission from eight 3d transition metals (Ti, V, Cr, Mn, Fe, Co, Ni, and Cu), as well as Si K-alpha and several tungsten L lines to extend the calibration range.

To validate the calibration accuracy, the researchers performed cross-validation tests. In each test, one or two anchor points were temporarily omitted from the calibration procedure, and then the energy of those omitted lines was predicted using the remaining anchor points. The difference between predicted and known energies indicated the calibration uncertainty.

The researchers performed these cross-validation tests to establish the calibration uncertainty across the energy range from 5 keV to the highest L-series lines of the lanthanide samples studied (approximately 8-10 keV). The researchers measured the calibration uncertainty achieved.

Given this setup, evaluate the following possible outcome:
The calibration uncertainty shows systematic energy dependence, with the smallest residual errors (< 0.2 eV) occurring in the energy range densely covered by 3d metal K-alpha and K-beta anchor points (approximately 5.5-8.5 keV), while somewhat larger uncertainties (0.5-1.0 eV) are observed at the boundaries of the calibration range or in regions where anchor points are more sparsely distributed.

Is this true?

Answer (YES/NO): NO